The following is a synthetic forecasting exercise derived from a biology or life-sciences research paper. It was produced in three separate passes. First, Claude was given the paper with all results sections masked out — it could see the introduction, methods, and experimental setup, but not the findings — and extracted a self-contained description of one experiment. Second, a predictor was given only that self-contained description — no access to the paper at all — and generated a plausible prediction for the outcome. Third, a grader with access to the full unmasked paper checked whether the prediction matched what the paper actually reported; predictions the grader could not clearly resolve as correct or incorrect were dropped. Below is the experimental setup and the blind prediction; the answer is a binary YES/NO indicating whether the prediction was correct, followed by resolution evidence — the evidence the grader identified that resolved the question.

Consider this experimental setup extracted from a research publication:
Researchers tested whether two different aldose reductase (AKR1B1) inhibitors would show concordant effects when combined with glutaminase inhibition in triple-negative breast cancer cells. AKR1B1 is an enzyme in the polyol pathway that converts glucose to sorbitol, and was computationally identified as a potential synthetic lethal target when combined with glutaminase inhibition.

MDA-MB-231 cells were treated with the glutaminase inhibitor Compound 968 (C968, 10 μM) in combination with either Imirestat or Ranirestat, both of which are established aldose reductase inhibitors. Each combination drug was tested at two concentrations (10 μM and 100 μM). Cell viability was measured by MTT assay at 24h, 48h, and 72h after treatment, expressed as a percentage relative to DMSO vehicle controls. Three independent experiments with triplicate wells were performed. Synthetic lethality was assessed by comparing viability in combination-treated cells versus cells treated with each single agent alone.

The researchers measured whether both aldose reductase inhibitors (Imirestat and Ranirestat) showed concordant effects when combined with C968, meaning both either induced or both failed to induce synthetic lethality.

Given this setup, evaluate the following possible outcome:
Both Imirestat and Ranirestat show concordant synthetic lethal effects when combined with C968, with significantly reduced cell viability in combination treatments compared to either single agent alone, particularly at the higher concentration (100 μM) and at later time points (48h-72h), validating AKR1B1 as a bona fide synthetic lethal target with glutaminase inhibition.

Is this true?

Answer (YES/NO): NO